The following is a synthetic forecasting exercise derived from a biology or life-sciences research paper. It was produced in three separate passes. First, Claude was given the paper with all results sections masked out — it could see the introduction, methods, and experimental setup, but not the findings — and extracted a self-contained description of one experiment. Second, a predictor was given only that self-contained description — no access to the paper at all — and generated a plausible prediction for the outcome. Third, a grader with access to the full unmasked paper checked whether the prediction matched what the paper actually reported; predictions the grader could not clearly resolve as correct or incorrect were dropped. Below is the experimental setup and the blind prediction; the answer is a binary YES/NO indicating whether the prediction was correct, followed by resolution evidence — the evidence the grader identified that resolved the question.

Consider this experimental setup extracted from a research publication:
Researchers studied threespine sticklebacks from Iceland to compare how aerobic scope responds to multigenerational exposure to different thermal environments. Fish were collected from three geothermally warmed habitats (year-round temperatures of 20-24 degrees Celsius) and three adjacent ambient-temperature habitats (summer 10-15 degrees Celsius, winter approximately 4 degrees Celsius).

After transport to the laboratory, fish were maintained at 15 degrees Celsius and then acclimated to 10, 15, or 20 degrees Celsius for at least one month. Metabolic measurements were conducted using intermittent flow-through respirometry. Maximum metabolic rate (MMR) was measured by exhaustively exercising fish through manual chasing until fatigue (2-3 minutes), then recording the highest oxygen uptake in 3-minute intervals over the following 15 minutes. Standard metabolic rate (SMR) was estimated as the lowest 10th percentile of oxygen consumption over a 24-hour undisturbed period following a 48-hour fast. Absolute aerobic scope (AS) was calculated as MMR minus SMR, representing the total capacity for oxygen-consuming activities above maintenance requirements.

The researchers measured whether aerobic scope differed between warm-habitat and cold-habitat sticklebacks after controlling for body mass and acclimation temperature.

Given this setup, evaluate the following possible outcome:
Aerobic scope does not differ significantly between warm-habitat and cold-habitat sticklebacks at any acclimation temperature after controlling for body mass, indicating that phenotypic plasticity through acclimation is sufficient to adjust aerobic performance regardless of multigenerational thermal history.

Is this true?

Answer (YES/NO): NO